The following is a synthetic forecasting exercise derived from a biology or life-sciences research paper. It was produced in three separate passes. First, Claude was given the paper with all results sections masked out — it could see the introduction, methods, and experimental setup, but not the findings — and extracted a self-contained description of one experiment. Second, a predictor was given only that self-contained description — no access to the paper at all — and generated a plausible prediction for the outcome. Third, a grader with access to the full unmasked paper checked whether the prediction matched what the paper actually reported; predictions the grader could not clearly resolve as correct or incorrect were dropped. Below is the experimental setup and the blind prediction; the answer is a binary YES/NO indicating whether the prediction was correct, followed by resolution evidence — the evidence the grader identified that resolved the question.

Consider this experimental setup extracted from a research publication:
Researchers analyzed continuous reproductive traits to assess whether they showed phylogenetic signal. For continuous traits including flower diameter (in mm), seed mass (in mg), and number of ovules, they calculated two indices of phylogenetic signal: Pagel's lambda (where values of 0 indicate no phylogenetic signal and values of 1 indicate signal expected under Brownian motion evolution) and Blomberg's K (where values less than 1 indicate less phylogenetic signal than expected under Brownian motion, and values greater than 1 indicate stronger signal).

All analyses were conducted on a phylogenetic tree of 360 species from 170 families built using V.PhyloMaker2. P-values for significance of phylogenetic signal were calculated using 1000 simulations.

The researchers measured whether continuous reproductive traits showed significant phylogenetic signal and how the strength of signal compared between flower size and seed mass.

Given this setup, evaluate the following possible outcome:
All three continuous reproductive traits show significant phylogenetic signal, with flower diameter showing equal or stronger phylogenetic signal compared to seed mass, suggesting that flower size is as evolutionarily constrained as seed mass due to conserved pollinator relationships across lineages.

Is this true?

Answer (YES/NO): NO